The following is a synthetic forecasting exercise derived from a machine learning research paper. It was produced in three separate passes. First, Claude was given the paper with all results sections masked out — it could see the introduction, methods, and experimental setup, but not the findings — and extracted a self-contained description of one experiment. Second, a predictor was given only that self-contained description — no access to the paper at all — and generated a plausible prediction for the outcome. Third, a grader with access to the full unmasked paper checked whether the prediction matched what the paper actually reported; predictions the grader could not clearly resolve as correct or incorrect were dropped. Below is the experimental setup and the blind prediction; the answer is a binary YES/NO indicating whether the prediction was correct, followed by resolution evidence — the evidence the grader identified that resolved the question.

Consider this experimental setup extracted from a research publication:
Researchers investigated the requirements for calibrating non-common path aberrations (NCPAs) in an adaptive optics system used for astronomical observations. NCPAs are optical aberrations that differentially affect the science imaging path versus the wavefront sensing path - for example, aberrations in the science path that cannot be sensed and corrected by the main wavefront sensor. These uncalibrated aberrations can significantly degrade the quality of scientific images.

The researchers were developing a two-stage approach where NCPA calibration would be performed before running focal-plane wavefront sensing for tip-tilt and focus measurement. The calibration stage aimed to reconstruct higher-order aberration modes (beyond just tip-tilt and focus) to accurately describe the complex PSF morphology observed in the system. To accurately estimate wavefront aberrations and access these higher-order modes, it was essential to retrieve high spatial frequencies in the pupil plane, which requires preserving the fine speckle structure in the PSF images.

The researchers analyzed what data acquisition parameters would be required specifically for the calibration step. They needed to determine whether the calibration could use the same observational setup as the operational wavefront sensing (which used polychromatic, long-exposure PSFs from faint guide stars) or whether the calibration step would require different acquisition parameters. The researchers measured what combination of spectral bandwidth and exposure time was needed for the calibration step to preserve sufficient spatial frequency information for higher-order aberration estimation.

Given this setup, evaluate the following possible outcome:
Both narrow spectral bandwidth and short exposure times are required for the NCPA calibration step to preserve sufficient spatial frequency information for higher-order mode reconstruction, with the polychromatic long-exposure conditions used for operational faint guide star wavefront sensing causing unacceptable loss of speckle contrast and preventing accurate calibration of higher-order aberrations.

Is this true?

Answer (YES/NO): YES